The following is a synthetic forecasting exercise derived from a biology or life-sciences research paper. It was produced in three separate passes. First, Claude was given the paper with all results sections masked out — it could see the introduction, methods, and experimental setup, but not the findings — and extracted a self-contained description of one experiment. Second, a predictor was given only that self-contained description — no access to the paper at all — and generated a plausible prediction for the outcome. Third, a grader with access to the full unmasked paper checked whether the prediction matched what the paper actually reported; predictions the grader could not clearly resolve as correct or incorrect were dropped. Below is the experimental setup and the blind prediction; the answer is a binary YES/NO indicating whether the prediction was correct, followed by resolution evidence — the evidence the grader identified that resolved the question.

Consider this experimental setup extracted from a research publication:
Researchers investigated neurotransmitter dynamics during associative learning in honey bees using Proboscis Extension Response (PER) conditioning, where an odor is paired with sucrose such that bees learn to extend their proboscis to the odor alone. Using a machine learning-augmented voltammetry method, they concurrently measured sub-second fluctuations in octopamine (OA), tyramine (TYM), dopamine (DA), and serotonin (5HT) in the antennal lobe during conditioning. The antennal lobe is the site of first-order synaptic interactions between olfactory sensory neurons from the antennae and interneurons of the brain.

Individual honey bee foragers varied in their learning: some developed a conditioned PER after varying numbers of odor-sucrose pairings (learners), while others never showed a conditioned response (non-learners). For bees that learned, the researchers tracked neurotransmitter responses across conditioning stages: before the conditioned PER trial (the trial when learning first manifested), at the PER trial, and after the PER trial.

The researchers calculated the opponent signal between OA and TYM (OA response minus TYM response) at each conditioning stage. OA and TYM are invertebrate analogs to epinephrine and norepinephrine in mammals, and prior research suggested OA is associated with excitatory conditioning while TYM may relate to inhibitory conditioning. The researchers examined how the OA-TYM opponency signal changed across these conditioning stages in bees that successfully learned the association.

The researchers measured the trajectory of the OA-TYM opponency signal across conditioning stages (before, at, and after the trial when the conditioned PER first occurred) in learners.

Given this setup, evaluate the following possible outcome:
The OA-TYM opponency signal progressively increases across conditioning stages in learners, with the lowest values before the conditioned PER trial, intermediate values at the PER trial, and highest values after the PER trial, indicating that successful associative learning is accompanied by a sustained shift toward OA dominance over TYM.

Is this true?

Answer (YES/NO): NO